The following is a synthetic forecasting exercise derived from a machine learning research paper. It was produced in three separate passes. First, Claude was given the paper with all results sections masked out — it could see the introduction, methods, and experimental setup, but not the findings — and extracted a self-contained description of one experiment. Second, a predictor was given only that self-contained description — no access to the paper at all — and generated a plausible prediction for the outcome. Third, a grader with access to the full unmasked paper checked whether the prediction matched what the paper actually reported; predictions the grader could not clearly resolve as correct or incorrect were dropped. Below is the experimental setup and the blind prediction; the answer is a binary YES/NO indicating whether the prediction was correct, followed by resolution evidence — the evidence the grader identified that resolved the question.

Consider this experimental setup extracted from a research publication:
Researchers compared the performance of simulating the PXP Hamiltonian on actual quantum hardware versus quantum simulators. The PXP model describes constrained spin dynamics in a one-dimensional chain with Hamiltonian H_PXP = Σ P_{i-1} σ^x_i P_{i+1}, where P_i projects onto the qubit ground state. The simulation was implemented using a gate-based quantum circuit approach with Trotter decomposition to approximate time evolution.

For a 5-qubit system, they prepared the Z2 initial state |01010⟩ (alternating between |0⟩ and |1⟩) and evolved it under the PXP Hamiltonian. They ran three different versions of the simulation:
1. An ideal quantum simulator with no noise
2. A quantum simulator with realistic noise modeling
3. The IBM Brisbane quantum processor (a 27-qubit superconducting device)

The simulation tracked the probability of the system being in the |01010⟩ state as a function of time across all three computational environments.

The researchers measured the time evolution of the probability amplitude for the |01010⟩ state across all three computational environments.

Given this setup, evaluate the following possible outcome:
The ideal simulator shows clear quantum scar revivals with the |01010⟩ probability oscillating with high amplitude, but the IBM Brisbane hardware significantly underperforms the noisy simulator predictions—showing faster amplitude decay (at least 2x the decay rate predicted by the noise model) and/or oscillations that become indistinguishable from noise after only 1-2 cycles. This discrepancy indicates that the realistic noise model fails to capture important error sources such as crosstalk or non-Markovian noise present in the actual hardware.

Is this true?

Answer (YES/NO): NO